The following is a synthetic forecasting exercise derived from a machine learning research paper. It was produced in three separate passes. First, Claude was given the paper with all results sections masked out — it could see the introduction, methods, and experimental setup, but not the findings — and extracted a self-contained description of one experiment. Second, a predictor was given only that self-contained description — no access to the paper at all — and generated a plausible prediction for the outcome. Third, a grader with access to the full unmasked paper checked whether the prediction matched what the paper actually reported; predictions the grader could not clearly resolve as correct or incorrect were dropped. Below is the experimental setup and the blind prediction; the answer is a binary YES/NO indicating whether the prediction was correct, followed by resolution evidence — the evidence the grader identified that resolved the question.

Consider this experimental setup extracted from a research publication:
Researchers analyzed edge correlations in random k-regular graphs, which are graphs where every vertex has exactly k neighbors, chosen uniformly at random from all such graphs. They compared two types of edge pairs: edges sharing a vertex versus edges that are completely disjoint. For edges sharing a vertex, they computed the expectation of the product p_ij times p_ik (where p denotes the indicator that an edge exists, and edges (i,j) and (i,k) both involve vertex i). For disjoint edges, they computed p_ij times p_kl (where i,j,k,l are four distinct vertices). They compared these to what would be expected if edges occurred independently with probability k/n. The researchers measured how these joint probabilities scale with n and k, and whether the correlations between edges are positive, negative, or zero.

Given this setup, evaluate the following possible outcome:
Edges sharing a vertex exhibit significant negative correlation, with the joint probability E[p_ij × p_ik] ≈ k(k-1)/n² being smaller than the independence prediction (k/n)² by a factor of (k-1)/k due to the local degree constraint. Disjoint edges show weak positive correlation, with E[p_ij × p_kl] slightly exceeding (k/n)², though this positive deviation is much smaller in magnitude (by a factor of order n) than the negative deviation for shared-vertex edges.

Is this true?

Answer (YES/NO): NO